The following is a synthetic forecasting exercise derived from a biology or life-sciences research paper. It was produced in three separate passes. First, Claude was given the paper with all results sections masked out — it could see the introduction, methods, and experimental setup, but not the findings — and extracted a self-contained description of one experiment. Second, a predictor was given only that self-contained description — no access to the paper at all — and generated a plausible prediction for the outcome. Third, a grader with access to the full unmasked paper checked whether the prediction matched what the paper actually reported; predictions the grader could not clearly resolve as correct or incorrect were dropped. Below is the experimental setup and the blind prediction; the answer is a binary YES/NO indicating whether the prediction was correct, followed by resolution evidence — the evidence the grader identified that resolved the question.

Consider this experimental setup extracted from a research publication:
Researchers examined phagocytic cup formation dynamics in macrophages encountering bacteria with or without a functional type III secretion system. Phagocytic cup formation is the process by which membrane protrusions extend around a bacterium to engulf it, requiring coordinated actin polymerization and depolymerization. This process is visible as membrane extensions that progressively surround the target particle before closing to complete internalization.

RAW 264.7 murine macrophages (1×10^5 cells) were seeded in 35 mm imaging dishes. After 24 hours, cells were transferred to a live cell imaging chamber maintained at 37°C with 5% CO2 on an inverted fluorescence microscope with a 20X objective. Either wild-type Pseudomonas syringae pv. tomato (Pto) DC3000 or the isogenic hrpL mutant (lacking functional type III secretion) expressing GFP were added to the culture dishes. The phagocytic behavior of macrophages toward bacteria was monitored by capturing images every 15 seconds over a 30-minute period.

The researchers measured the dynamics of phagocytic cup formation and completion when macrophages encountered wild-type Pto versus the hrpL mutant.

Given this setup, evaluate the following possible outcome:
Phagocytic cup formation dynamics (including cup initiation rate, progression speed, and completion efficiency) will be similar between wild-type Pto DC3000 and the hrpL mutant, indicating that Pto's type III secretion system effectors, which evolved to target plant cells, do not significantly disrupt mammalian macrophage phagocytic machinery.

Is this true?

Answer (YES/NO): NO